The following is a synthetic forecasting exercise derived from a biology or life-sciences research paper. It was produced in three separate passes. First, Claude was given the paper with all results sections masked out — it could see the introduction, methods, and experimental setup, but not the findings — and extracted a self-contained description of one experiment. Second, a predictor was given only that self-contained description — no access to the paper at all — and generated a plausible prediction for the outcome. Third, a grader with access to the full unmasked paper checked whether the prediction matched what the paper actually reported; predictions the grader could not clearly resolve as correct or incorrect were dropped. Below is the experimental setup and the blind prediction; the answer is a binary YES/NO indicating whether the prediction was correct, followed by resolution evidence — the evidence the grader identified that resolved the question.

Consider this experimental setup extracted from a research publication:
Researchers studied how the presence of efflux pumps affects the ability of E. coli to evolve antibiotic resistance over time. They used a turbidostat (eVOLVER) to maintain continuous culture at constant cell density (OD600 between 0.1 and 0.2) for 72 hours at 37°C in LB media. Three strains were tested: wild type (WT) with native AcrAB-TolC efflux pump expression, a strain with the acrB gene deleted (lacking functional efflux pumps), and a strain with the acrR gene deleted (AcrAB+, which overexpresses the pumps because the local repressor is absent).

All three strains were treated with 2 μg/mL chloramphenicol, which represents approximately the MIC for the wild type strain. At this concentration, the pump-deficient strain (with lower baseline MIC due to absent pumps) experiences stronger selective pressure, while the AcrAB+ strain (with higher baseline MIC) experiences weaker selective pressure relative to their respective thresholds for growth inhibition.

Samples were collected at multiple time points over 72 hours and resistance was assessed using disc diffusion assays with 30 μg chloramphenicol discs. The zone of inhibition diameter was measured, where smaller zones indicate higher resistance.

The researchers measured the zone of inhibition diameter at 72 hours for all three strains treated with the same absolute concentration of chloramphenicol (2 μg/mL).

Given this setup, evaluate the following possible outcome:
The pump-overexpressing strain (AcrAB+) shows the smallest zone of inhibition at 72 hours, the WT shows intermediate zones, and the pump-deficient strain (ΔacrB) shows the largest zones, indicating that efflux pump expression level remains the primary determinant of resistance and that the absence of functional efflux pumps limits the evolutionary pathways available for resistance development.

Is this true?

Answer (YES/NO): NO